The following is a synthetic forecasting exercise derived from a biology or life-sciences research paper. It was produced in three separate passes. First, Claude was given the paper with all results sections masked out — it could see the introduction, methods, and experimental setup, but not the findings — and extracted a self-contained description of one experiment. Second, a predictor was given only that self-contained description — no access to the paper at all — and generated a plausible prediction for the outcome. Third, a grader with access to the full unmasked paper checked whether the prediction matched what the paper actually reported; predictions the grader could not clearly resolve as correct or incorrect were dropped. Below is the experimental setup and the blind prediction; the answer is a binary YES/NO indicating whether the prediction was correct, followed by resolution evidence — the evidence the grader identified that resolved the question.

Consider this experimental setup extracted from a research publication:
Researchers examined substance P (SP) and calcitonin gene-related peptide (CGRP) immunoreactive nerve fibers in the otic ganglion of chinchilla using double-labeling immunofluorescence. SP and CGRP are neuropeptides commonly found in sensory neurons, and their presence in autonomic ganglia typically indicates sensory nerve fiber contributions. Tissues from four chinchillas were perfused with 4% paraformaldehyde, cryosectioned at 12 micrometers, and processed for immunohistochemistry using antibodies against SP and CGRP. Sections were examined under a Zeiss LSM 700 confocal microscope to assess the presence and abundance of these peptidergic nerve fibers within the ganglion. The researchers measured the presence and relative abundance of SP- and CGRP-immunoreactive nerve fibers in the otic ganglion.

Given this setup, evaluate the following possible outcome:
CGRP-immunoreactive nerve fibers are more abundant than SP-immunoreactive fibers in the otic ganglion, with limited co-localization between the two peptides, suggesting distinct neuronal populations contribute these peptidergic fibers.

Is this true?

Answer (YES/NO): NO